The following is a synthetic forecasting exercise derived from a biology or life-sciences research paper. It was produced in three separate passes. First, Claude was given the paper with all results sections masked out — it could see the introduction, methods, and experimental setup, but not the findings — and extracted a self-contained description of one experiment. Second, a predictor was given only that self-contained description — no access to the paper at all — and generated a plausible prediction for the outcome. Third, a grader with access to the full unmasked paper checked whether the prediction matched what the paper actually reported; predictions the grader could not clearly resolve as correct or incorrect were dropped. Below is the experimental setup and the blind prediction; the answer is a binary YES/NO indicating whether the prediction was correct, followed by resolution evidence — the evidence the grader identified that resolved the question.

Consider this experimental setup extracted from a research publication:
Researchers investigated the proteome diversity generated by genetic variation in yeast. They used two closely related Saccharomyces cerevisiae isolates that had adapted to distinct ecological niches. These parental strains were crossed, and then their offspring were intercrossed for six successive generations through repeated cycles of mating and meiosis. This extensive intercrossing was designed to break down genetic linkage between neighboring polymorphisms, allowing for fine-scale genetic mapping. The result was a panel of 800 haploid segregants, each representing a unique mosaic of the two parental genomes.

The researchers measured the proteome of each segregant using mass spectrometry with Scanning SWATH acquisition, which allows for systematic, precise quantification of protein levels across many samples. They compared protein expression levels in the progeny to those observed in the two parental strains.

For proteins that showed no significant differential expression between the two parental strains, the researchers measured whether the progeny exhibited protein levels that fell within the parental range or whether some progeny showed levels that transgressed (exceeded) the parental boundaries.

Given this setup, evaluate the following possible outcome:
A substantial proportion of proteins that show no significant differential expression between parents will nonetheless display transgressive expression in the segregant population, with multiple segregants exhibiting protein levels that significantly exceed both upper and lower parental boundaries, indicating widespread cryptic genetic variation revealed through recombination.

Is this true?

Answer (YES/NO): YES